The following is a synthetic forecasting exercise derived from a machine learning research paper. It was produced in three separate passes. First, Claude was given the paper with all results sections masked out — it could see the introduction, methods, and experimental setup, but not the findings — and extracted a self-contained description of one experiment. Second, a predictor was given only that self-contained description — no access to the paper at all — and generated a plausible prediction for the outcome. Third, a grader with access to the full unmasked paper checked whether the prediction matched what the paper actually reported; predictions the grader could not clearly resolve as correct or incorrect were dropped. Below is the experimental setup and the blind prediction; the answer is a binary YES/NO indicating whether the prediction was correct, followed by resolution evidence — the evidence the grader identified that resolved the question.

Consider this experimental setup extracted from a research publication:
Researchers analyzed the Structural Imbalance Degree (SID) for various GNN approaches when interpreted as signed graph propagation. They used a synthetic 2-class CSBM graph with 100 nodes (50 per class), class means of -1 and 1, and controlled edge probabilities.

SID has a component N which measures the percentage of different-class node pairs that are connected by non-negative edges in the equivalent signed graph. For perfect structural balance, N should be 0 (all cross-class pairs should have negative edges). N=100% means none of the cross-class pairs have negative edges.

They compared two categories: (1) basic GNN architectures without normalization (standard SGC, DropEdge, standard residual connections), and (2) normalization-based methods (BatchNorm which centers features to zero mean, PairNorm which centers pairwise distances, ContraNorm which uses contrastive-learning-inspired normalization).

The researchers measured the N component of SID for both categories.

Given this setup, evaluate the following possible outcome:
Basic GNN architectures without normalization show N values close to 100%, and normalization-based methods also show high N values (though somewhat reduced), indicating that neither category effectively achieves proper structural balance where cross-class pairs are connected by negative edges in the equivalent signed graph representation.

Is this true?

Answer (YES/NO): NO